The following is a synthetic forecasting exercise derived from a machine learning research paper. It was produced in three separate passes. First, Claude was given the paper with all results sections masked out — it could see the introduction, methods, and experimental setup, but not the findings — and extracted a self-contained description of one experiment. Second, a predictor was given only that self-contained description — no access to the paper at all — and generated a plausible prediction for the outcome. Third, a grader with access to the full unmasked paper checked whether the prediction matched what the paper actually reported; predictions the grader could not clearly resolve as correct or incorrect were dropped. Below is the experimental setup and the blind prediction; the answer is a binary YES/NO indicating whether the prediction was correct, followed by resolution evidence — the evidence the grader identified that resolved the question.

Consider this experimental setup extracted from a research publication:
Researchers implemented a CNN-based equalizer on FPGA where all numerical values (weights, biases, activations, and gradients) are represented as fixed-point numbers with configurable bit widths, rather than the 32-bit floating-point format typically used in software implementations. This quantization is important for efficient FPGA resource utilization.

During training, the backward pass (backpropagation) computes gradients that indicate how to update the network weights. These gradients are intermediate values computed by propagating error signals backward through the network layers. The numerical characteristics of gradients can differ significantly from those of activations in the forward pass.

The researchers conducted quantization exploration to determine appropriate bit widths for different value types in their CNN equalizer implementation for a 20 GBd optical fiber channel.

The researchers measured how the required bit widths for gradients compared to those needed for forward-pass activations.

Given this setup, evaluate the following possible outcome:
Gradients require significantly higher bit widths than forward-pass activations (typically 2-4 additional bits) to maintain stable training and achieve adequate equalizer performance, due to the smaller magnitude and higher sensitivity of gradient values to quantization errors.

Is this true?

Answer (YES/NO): NO